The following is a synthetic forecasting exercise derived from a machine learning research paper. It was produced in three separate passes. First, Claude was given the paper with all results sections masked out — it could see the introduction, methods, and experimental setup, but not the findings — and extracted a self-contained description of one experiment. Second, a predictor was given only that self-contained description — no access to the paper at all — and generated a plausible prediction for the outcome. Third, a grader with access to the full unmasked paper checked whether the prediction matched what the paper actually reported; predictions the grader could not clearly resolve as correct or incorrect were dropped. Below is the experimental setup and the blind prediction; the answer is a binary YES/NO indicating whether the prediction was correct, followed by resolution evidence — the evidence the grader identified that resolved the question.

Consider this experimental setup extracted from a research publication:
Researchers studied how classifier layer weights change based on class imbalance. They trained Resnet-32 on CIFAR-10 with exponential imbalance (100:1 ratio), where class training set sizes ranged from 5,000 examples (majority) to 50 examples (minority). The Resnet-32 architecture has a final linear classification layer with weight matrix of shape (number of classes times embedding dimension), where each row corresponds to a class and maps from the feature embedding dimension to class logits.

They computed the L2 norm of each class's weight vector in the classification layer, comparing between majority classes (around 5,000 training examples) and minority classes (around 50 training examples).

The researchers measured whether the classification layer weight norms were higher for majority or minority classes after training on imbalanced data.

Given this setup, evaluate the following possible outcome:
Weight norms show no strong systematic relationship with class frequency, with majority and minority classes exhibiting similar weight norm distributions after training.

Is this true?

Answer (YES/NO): NO